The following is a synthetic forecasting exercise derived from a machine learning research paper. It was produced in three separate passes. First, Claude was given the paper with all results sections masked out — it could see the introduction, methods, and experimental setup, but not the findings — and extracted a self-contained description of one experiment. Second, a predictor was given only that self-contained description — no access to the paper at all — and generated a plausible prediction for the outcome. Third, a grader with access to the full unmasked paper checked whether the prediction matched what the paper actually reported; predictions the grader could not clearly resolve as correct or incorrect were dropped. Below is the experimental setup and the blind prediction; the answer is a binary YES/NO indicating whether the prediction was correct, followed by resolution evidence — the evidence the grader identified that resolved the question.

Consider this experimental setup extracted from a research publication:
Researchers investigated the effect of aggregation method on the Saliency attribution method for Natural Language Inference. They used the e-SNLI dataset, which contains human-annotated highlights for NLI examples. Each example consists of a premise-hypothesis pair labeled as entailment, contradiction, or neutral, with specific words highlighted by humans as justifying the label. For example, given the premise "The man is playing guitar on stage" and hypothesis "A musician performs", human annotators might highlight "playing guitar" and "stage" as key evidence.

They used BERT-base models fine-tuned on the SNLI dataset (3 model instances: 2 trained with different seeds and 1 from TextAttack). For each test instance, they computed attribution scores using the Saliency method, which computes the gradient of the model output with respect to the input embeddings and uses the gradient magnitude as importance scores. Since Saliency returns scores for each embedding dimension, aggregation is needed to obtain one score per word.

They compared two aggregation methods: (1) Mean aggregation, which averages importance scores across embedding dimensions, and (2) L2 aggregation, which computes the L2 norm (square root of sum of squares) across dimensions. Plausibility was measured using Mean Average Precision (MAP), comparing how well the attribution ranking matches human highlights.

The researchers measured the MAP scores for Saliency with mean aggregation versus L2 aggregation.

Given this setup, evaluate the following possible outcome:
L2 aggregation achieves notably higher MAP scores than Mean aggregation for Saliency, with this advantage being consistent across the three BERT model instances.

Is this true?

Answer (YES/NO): NO